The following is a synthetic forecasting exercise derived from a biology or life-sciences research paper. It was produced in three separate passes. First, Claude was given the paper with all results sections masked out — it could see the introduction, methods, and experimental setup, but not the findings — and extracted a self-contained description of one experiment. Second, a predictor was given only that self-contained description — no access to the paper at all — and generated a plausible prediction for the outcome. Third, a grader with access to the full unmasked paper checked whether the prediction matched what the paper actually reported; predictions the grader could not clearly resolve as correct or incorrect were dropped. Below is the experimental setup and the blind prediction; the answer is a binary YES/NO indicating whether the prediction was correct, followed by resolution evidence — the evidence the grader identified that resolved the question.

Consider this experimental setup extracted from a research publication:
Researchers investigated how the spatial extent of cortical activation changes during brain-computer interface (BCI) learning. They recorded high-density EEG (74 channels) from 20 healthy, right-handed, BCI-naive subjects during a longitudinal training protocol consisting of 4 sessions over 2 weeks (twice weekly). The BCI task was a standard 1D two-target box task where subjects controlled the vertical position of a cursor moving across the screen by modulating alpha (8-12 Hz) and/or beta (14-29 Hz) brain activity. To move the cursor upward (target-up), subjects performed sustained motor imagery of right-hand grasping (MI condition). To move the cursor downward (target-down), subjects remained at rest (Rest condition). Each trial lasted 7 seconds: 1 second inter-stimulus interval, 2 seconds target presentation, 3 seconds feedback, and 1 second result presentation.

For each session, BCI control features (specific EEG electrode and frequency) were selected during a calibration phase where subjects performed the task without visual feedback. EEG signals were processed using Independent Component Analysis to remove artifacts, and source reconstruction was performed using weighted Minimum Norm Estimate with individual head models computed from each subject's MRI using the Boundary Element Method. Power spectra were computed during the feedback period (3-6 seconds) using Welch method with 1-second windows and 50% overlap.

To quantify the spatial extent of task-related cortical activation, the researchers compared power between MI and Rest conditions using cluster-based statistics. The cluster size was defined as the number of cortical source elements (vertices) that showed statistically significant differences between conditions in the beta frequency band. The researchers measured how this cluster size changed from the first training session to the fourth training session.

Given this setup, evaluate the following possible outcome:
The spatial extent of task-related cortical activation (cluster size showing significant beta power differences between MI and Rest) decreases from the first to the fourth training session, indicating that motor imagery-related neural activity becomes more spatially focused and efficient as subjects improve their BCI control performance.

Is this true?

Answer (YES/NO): NO